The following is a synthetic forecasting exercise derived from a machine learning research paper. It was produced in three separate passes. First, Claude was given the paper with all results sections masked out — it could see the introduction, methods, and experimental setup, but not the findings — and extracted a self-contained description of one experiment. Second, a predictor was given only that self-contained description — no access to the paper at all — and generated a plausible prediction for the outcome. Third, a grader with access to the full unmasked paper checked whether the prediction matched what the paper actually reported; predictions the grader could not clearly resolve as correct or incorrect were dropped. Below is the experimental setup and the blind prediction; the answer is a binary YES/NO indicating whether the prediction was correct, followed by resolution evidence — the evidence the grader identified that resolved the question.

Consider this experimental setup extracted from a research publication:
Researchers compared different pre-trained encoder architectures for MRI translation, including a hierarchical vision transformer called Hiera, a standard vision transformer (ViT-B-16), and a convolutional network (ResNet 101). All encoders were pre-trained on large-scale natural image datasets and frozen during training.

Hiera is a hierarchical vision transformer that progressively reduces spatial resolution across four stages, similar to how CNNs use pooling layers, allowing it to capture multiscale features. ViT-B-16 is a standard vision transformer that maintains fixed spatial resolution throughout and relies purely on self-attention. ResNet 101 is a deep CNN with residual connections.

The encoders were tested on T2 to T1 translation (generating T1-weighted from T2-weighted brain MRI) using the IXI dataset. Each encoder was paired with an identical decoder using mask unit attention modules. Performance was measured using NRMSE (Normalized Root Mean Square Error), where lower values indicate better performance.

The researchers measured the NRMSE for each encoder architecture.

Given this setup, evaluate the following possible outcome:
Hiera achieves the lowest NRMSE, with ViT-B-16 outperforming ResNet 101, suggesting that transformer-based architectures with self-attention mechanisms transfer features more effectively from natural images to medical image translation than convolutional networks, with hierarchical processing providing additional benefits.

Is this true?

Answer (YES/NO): NO